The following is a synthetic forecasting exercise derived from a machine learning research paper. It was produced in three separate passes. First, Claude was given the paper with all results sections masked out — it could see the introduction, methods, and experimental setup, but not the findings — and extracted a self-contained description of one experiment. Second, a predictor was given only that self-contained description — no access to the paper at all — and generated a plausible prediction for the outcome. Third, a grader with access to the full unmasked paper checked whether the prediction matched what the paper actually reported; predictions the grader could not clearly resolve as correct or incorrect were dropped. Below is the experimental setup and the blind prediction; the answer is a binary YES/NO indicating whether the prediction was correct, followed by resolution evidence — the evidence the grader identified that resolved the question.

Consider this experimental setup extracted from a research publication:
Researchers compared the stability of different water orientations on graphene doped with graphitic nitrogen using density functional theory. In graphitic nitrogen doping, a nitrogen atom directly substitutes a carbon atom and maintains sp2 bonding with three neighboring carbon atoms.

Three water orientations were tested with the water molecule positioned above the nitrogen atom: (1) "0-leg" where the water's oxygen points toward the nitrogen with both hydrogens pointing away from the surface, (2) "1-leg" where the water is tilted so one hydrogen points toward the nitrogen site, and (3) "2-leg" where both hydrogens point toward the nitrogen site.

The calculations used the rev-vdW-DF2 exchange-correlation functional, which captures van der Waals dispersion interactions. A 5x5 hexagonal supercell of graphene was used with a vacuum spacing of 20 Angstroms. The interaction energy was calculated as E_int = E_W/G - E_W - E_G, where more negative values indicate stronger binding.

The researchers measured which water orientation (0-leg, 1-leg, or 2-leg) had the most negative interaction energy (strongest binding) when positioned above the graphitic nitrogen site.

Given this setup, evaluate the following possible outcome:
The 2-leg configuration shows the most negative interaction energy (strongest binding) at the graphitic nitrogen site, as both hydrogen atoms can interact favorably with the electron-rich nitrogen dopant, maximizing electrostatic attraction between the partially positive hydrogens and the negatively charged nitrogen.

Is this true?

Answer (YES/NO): NO